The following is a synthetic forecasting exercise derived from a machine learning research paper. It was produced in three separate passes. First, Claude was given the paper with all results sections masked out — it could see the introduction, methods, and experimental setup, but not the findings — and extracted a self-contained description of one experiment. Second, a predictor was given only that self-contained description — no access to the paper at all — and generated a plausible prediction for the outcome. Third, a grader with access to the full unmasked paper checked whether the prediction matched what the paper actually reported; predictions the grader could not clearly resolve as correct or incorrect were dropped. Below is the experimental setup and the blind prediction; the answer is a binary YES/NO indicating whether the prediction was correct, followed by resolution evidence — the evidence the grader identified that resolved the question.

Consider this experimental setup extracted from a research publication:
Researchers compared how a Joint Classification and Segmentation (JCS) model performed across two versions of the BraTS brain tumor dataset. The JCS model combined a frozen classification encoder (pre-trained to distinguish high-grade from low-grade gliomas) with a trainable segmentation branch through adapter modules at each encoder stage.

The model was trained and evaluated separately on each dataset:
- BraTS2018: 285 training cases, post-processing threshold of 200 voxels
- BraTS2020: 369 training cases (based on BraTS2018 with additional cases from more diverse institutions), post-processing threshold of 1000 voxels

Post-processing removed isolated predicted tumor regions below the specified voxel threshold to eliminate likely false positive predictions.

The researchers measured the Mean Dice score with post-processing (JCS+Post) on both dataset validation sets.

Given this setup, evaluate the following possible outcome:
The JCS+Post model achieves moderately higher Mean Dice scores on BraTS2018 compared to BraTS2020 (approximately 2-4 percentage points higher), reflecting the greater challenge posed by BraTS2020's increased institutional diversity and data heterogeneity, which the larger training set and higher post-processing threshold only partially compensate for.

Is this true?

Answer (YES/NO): NO